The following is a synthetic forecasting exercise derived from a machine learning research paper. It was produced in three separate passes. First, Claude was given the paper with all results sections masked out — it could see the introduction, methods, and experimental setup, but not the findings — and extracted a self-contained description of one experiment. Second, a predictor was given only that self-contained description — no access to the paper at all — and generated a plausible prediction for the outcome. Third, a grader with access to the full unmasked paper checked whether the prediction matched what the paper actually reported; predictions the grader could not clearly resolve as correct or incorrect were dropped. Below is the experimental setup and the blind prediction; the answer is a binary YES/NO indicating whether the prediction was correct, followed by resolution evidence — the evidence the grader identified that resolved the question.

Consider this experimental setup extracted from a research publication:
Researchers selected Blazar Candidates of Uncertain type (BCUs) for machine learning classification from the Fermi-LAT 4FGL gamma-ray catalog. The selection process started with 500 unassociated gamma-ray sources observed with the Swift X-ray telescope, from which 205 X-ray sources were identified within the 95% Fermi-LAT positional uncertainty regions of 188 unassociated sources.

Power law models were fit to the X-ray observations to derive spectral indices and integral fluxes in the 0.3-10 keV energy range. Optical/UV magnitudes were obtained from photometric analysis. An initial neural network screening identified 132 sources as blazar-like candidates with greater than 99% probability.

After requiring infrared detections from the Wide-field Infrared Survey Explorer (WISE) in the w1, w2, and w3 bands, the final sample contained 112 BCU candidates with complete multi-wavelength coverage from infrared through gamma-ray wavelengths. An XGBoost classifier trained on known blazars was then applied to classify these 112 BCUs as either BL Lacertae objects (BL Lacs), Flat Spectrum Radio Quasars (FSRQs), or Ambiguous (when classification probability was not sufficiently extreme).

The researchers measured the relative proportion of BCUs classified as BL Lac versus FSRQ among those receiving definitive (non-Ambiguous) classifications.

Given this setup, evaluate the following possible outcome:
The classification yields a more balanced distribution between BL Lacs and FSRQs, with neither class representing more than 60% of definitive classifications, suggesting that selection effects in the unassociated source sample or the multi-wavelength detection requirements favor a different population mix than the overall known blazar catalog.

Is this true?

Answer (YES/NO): NO